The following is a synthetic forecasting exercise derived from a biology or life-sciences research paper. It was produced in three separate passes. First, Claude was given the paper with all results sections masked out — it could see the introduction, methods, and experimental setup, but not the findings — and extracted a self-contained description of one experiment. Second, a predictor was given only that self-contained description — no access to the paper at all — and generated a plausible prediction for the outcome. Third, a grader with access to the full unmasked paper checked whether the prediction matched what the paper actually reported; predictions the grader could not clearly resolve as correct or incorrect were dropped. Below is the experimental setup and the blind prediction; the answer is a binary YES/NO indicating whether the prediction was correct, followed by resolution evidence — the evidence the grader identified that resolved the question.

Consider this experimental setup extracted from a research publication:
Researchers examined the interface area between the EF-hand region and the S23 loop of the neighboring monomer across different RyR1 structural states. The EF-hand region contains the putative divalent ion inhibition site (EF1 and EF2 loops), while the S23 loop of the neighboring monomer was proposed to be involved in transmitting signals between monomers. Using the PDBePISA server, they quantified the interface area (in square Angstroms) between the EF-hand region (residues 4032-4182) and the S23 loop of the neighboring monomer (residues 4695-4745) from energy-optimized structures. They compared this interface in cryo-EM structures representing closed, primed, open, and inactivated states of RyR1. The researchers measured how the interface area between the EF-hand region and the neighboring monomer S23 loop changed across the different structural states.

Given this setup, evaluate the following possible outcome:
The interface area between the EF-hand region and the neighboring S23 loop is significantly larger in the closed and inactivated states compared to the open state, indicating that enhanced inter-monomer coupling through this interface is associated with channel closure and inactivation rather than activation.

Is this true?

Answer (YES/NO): NO